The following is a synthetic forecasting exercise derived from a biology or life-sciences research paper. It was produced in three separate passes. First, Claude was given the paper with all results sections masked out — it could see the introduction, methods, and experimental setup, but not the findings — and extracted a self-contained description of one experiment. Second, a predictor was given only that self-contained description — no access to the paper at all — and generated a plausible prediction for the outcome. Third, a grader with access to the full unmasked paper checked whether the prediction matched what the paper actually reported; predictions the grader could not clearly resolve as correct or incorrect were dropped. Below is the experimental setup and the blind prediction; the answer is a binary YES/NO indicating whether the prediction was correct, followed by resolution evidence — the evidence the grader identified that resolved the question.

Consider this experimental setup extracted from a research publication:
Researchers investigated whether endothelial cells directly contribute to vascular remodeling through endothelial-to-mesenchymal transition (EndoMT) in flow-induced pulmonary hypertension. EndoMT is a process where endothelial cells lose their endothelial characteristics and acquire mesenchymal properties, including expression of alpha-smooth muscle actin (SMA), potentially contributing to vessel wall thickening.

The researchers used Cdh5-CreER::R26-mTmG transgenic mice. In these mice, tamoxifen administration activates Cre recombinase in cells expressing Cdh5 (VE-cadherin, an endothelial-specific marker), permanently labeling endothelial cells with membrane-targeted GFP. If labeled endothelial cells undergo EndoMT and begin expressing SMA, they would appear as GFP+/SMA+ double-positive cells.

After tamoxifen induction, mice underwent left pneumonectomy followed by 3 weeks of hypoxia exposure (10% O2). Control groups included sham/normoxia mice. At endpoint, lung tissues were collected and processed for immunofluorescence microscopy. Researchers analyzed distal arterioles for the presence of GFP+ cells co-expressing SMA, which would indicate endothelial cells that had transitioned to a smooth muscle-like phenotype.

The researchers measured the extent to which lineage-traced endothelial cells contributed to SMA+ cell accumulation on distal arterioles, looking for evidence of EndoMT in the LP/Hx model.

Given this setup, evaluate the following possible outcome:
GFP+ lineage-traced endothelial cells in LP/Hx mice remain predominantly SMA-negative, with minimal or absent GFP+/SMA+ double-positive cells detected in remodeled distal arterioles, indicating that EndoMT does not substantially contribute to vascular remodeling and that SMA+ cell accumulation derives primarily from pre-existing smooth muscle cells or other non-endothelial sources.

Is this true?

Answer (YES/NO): YES